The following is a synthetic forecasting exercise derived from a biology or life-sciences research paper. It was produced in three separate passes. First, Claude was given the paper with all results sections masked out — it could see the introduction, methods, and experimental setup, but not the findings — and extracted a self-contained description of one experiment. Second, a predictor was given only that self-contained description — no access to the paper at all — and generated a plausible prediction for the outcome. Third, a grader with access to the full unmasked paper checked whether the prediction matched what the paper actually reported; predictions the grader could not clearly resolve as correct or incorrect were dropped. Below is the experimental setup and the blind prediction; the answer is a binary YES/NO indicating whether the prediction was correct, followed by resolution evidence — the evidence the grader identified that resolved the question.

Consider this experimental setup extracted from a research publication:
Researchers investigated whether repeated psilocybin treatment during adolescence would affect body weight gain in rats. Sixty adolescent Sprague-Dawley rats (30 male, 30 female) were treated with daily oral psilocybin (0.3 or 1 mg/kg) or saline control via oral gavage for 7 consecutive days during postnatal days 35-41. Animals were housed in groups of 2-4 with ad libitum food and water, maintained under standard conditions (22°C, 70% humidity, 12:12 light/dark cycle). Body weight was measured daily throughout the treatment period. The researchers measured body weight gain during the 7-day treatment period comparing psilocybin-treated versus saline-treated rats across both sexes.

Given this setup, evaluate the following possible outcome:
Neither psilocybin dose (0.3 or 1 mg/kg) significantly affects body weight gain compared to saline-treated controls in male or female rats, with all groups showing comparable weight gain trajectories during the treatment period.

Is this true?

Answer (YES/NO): YES